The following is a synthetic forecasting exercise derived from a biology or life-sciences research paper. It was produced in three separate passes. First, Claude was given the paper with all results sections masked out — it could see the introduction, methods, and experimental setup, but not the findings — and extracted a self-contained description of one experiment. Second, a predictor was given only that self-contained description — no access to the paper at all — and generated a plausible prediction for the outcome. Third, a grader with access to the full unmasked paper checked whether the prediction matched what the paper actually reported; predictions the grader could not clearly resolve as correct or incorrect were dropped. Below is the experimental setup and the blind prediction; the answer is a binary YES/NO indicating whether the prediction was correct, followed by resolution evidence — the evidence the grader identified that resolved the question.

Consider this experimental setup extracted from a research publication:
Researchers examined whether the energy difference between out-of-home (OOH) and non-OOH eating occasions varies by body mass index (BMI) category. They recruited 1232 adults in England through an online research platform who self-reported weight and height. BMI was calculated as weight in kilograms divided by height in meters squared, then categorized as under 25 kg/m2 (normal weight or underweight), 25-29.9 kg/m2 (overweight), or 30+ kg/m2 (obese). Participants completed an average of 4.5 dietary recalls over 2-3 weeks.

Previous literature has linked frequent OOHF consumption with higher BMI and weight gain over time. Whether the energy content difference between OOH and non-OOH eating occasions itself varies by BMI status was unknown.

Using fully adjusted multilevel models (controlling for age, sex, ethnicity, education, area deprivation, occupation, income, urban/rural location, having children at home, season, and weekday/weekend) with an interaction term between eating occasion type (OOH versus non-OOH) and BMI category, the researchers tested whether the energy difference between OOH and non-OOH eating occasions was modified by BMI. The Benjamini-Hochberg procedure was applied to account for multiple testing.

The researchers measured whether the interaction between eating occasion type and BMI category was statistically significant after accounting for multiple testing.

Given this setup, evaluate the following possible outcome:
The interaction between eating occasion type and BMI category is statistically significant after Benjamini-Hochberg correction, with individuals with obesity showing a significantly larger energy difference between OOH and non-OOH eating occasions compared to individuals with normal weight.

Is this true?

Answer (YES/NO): NO